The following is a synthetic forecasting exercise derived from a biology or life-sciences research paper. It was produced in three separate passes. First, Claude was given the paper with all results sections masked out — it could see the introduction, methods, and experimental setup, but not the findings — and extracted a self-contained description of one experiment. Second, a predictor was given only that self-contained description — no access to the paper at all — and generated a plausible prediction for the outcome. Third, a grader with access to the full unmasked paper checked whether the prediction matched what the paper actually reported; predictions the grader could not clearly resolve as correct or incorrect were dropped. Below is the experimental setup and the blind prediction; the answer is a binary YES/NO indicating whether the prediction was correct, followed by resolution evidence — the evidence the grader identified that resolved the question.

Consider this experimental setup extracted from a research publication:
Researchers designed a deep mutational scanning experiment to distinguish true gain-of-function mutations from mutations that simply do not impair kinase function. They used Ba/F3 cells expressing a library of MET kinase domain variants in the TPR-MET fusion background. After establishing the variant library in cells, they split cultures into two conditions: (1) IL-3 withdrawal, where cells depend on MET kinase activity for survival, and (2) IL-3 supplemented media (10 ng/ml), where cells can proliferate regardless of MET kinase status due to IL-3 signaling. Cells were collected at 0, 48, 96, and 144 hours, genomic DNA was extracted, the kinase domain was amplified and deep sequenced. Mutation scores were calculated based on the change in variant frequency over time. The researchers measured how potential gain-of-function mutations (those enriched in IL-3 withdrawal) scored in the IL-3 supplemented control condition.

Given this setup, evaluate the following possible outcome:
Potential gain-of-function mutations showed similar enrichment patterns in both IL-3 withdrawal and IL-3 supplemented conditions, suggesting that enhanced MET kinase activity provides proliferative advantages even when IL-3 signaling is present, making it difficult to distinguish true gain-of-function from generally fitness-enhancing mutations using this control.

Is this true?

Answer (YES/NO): NO